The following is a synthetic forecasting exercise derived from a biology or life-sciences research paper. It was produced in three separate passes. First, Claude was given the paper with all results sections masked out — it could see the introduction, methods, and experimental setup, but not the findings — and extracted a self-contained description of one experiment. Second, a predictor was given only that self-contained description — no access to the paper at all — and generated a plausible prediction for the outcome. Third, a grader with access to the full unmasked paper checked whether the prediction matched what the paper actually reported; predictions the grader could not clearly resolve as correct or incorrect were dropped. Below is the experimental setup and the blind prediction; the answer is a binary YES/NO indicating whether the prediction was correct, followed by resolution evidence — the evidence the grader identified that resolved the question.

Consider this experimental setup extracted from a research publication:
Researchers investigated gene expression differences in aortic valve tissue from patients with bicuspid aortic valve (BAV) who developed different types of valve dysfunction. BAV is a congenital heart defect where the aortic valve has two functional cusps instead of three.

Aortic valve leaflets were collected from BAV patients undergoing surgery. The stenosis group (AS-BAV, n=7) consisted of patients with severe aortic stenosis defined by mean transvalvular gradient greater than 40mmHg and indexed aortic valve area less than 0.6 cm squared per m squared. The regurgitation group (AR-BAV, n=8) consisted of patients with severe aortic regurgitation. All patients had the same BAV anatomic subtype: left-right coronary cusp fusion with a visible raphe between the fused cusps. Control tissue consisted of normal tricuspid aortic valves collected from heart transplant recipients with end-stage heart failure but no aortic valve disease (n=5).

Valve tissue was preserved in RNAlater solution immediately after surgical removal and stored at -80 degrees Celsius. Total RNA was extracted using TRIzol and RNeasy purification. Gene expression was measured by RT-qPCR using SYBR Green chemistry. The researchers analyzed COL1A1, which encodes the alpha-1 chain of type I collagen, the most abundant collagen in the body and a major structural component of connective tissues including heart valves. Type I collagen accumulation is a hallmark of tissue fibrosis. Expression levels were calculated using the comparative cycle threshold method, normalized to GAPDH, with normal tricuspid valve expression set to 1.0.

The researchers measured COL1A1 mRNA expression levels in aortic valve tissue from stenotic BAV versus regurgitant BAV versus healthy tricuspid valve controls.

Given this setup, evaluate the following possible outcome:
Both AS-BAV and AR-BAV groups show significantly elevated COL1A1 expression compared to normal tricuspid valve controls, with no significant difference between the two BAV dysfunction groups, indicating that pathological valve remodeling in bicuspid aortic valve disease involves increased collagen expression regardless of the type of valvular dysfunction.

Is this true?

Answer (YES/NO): NO